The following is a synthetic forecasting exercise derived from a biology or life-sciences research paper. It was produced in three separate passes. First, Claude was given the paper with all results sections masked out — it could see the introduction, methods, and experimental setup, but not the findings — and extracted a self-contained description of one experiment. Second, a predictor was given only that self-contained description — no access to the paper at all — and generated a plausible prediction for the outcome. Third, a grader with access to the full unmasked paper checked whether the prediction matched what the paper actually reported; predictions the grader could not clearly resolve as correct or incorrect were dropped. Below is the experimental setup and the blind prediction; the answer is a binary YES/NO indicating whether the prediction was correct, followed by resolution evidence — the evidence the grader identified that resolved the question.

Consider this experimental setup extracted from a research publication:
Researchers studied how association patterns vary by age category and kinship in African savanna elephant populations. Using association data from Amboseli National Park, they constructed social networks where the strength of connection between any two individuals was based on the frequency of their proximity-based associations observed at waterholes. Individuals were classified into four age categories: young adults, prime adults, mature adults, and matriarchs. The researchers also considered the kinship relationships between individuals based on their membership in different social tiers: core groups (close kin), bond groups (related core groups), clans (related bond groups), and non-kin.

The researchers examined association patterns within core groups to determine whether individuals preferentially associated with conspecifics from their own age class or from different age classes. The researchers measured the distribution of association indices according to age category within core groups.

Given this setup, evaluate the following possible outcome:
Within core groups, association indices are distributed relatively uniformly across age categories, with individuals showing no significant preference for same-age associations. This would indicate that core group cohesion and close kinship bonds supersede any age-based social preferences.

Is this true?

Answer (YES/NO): NO